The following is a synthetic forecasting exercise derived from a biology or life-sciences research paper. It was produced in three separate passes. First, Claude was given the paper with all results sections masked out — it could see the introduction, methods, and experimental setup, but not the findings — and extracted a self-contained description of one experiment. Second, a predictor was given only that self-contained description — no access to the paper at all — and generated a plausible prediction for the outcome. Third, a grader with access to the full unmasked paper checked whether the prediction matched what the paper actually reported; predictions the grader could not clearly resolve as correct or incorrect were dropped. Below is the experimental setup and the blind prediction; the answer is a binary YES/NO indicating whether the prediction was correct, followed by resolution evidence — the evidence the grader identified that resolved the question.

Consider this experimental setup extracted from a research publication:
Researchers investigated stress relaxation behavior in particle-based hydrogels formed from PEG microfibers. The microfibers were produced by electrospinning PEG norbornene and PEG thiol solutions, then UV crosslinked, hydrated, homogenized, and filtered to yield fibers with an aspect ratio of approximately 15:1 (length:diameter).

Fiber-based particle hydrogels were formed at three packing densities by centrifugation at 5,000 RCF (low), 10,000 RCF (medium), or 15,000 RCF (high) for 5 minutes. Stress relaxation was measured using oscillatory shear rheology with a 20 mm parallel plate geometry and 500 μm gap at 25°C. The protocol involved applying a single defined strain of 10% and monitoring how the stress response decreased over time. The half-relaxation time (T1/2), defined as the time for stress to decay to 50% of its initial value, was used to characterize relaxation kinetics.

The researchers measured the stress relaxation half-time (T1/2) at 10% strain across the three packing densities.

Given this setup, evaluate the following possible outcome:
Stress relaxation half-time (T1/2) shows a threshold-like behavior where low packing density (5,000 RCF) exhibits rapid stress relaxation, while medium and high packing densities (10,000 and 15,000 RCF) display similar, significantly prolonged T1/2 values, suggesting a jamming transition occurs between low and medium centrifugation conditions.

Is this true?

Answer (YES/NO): NO